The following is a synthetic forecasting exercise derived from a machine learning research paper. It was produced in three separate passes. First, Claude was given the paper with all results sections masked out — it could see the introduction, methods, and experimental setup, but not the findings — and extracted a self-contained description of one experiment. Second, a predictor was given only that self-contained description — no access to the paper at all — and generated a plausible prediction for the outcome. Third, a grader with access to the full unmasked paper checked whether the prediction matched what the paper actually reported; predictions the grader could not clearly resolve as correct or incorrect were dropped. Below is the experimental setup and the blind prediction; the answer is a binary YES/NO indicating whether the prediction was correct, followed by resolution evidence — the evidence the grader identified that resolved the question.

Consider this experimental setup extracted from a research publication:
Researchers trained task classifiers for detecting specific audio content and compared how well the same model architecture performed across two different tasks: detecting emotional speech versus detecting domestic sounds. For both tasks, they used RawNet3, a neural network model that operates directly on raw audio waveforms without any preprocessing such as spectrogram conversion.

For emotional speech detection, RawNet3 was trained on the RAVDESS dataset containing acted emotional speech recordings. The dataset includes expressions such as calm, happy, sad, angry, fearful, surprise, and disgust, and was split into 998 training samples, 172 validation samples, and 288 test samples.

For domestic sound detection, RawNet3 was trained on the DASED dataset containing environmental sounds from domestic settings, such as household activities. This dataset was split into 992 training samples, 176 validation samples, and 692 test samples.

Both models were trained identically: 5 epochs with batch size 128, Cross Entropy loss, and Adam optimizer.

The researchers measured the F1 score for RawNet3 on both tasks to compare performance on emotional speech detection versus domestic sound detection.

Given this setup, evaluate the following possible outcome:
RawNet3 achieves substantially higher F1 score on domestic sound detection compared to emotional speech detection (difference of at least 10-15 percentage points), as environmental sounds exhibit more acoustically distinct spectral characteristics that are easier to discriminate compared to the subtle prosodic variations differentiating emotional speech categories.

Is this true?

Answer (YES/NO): NO